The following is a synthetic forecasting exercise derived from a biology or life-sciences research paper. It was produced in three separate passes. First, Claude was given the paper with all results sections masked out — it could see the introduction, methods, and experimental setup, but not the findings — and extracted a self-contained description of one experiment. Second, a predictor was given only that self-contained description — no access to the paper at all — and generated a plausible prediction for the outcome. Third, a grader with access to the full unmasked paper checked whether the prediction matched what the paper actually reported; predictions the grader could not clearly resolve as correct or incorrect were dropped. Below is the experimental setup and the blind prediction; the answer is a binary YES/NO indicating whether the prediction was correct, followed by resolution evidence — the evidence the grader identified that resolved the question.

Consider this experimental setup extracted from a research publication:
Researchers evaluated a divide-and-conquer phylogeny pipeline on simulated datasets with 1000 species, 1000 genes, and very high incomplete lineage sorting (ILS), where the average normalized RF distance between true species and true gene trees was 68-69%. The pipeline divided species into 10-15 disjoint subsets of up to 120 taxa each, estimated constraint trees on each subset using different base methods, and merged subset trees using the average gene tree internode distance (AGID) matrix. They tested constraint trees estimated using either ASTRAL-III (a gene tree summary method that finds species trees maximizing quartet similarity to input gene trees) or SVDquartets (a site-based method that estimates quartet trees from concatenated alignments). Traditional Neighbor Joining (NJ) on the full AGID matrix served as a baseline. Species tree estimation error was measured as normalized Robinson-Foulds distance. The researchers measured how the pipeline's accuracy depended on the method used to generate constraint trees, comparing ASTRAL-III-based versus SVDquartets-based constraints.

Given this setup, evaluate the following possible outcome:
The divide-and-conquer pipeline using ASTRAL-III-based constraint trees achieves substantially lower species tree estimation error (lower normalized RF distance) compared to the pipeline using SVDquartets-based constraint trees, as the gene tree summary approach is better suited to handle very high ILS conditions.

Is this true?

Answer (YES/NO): YES